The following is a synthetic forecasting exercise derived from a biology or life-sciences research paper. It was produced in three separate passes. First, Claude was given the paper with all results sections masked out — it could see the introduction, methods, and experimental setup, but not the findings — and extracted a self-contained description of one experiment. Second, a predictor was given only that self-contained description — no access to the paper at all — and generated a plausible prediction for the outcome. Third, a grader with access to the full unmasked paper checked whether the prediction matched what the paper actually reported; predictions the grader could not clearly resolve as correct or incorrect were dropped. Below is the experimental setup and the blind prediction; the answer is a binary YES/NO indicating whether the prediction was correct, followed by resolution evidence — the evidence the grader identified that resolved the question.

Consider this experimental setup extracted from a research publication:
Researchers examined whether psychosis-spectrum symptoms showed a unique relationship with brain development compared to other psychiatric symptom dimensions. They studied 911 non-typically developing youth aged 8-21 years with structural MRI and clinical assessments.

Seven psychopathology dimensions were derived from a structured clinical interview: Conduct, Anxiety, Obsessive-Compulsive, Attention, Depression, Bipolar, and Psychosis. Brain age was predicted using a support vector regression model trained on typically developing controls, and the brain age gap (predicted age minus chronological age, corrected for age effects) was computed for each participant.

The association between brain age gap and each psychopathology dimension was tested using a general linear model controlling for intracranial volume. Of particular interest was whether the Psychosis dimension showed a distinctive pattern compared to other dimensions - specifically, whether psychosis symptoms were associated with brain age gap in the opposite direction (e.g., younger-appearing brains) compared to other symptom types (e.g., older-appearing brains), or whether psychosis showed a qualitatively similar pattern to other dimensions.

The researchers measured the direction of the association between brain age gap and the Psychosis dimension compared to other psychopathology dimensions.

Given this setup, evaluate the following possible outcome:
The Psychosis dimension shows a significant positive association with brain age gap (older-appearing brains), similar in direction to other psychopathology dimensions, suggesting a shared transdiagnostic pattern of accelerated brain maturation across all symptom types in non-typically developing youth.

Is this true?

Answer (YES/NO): NO